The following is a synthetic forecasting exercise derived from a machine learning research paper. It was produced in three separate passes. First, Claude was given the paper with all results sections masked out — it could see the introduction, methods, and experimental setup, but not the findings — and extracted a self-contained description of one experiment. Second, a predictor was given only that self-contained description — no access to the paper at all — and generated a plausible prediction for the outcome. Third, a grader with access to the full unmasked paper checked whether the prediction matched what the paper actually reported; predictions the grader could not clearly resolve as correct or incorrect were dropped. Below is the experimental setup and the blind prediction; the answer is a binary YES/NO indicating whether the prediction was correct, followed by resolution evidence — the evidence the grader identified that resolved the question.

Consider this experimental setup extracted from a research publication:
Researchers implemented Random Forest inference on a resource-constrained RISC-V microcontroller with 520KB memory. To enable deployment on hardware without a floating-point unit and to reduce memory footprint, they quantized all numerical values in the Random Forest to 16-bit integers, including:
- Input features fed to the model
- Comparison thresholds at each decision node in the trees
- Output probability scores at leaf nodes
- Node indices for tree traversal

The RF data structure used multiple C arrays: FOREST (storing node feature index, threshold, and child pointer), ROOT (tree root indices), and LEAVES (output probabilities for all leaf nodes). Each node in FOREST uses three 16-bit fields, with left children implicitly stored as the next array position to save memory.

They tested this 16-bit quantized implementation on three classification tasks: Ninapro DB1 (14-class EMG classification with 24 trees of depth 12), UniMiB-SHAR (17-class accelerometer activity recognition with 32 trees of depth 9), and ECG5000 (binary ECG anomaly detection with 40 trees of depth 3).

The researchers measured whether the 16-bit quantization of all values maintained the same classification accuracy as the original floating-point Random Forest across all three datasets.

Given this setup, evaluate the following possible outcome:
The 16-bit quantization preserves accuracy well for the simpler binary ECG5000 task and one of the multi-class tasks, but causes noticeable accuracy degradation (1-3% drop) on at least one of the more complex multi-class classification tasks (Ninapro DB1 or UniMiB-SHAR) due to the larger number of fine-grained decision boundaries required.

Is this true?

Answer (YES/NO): NO